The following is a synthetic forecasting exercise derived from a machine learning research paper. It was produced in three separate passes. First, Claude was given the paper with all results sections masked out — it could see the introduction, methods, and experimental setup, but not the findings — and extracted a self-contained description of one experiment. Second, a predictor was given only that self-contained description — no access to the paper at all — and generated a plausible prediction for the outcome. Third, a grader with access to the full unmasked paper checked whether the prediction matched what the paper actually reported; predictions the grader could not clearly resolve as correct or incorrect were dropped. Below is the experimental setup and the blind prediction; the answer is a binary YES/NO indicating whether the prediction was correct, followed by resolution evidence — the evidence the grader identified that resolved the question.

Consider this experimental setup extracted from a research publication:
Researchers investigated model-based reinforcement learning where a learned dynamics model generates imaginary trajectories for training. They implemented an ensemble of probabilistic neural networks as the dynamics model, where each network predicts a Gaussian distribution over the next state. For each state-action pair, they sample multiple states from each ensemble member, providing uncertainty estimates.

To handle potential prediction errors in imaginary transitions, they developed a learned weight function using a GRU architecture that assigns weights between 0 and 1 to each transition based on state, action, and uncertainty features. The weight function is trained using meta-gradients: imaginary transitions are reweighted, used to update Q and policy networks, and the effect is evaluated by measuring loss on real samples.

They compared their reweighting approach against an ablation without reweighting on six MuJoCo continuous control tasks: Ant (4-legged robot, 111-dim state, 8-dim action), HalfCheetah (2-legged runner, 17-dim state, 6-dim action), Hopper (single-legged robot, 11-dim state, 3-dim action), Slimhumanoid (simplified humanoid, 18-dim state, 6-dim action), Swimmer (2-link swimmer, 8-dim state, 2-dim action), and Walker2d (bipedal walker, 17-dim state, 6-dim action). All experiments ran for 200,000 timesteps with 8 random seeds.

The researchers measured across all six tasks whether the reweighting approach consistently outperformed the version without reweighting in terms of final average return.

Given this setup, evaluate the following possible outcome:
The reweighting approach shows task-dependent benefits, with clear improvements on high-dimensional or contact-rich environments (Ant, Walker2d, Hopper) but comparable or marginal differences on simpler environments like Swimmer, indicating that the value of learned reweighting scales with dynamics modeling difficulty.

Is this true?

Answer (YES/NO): NO